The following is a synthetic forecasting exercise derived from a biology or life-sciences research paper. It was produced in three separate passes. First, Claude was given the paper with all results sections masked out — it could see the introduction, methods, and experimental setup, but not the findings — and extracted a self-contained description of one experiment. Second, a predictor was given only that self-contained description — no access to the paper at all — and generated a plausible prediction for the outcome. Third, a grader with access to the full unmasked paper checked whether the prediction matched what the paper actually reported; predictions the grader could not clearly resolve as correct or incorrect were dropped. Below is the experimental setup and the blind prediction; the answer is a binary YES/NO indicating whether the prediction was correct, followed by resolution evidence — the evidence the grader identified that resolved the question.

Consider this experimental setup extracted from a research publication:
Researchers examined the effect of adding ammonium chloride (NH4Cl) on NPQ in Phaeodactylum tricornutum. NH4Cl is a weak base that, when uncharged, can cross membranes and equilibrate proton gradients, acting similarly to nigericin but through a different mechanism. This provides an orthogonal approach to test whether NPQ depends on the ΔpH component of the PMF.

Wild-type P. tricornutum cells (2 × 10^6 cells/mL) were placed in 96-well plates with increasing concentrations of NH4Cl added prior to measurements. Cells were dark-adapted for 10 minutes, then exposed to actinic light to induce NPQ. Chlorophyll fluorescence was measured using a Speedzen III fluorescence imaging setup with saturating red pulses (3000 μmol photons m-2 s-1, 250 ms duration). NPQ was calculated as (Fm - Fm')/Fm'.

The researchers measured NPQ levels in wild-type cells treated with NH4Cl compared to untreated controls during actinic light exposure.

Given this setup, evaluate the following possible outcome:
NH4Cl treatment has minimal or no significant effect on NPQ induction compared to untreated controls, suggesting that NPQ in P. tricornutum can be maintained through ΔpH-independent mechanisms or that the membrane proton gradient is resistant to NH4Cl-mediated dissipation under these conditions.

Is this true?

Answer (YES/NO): NO